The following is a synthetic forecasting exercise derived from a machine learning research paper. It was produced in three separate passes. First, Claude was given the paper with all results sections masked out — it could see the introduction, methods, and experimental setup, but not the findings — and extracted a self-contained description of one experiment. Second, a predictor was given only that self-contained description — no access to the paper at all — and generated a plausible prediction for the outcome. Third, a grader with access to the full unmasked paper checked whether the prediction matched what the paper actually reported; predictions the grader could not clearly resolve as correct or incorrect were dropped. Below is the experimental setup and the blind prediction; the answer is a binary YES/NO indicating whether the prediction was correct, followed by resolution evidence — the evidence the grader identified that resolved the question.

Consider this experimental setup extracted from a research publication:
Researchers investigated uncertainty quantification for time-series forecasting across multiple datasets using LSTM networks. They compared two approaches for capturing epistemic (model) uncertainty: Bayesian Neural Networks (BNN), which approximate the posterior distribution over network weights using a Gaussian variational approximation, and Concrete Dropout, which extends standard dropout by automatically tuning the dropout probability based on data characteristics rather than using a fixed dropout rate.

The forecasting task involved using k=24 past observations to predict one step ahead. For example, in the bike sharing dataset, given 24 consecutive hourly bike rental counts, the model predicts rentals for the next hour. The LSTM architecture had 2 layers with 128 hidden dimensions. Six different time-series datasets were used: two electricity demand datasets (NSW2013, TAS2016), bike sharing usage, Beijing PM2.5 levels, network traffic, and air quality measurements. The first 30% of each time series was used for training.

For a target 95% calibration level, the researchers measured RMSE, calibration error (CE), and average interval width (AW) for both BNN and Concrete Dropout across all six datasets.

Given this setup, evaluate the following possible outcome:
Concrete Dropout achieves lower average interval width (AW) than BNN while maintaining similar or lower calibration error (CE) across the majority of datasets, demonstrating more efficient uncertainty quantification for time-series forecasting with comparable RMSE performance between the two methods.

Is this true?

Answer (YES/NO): NO